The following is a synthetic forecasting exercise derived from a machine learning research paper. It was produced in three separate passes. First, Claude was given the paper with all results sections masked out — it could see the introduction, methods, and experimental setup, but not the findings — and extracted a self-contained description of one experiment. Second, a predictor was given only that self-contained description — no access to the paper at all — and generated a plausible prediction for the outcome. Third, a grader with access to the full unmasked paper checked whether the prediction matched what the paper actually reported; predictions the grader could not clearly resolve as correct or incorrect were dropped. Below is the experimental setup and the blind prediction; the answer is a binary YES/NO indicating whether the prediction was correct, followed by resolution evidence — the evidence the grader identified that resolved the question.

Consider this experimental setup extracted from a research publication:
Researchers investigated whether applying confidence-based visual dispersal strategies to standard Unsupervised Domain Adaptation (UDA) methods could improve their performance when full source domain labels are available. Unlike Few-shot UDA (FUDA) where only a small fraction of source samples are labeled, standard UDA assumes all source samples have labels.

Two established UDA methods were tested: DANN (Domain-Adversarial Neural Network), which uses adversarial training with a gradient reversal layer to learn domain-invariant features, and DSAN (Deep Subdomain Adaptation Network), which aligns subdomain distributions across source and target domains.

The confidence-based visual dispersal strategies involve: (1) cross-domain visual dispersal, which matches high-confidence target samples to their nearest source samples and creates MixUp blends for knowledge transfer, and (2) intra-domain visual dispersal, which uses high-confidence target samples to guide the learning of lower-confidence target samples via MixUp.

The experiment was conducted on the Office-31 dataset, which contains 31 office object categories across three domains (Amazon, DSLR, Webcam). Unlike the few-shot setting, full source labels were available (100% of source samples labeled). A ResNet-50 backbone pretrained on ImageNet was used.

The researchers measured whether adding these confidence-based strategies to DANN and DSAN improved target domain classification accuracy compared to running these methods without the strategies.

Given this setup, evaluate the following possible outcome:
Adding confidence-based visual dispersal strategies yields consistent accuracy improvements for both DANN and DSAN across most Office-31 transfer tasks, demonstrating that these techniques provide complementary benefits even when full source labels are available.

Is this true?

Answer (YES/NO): NO